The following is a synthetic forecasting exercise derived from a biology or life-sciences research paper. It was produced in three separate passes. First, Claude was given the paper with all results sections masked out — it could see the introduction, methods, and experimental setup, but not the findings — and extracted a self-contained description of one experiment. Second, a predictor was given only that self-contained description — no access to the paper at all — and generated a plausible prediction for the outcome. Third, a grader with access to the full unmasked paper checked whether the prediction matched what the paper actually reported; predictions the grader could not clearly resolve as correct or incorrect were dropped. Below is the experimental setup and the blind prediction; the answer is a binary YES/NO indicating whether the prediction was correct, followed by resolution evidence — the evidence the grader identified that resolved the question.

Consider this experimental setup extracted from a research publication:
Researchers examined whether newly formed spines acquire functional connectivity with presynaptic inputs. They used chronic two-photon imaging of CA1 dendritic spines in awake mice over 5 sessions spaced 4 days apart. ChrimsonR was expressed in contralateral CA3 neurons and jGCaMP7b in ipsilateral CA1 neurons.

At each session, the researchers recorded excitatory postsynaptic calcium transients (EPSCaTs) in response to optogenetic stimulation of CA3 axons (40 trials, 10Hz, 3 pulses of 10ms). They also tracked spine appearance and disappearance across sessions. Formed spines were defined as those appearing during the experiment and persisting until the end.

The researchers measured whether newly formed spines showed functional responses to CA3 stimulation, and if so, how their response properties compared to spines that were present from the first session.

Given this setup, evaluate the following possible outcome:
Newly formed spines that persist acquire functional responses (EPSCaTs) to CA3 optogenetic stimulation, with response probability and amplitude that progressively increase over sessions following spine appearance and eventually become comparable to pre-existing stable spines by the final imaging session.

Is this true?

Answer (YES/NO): NO